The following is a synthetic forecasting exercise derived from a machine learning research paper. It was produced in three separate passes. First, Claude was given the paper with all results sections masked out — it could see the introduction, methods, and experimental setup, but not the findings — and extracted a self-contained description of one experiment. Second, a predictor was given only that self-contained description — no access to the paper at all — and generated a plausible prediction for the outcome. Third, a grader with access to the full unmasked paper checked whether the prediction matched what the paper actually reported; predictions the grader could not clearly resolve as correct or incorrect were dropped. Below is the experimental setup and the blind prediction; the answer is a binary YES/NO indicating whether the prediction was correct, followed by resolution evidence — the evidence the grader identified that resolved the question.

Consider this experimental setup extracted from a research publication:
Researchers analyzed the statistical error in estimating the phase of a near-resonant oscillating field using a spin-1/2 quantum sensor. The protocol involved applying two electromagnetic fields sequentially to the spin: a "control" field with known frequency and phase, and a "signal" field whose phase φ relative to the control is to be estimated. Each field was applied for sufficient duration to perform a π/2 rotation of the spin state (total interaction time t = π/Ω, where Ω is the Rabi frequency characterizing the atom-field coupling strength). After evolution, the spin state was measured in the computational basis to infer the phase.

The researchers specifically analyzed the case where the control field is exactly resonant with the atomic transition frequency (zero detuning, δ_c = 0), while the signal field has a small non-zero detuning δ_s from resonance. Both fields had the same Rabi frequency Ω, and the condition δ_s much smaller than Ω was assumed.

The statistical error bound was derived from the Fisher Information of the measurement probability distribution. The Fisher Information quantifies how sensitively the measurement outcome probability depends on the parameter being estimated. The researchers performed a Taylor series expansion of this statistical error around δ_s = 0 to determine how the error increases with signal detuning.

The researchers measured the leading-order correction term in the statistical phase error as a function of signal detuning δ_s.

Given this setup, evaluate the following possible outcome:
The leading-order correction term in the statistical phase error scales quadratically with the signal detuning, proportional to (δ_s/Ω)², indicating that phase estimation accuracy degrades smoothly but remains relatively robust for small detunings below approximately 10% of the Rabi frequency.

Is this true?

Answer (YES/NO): NO